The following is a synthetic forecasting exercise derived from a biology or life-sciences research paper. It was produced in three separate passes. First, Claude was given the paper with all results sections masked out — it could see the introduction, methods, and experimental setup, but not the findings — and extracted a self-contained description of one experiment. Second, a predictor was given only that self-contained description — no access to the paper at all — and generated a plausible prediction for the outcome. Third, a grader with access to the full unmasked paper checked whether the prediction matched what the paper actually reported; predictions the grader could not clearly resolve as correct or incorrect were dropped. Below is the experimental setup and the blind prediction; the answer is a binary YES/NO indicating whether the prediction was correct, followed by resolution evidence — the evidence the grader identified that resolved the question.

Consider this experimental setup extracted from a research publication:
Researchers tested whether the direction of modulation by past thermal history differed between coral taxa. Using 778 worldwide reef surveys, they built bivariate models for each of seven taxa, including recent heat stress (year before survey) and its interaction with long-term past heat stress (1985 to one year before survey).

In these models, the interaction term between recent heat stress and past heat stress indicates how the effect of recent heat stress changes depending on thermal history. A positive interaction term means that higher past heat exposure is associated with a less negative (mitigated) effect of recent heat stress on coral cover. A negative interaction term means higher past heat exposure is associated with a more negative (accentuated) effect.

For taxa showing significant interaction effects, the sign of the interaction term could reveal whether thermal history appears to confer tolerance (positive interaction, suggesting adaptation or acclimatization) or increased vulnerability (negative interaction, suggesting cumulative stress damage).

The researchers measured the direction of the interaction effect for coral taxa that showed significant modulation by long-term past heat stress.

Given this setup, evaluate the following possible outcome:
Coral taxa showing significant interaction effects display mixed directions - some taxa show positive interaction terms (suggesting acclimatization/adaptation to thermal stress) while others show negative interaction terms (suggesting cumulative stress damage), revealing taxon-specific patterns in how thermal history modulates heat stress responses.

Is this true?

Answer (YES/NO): NO